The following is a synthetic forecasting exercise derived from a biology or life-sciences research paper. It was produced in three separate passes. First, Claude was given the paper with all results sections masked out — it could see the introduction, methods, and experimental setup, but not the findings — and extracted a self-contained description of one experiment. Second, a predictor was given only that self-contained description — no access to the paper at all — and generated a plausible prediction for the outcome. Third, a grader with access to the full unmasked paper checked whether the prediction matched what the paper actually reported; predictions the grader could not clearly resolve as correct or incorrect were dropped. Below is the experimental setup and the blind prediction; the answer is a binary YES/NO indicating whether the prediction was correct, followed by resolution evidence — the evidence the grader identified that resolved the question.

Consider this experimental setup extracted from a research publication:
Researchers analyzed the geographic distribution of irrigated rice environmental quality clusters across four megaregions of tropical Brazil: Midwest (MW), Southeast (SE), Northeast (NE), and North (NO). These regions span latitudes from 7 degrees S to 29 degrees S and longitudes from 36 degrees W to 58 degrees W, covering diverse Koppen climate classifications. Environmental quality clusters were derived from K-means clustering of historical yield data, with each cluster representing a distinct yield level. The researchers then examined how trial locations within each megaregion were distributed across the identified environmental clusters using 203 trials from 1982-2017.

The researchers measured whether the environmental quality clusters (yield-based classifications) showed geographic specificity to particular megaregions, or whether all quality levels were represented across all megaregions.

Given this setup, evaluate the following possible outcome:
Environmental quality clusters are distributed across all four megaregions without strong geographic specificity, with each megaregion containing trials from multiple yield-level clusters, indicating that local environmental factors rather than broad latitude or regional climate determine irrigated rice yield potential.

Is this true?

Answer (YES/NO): NO